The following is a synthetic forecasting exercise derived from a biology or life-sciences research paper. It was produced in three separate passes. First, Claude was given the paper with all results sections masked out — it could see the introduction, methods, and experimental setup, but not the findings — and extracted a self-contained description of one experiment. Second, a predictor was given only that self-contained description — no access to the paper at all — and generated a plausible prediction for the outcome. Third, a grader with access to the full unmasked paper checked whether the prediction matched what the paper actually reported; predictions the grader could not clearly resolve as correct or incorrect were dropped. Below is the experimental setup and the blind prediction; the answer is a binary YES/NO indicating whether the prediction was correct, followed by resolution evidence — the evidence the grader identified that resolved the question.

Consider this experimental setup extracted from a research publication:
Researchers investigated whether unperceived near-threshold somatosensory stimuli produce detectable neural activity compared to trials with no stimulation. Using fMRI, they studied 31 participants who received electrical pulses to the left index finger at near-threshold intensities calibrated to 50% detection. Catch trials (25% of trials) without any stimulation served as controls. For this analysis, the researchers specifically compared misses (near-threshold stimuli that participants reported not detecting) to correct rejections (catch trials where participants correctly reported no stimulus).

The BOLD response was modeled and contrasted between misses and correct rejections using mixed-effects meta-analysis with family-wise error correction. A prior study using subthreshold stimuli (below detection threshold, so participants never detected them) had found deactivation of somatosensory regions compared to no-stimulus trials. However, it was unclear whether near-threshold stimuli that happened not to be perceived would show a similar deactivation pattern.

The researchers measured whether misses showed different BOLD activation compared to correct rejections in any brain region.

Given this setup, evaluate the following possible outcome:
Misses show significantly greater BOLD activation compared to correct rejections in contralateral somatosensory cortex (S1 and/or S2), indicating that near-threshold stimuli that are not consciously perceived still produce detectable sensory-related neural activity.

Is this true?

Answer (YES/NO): YES